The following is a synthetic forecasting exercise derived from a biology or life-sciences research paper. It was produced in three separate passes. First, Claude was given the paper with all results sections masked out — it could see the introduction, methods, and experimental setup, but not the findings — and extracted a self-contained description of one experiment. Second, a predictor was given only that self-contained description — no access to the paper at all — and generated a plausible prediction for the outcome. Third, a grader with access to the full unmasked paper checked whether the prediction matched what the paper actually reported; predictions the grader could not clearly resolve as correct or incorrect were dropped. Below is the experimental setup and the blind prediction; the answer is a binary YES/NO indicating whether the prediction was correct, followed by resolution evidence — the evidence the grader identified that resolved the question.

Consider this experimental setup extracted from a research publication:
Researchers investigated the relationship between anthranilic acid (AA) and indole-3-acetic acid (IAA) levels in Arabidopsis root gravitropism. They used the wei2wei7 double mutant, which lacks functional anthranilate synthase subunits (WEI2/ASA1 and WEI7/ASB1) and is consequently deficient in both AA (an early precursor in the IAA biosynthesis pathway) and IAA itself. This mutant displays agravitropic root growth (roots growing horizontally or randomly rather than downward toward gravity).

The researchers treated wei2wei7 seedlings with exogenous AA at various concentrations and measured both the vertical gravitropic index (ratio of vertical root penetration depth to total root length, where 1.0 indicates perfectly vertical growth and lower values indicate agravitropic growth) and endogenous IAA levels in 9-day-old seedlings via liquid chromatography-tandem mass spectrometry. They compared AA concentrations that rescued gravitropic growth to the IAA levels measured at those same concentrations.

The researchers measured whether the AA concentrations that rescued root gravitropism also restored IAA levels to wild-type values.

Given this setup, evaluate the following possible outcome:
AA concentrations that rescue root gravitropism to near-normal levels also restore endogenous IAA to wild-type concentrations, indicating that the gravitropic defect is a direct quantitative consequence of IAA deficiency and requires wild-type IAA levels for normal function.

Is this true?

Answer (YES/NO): NO